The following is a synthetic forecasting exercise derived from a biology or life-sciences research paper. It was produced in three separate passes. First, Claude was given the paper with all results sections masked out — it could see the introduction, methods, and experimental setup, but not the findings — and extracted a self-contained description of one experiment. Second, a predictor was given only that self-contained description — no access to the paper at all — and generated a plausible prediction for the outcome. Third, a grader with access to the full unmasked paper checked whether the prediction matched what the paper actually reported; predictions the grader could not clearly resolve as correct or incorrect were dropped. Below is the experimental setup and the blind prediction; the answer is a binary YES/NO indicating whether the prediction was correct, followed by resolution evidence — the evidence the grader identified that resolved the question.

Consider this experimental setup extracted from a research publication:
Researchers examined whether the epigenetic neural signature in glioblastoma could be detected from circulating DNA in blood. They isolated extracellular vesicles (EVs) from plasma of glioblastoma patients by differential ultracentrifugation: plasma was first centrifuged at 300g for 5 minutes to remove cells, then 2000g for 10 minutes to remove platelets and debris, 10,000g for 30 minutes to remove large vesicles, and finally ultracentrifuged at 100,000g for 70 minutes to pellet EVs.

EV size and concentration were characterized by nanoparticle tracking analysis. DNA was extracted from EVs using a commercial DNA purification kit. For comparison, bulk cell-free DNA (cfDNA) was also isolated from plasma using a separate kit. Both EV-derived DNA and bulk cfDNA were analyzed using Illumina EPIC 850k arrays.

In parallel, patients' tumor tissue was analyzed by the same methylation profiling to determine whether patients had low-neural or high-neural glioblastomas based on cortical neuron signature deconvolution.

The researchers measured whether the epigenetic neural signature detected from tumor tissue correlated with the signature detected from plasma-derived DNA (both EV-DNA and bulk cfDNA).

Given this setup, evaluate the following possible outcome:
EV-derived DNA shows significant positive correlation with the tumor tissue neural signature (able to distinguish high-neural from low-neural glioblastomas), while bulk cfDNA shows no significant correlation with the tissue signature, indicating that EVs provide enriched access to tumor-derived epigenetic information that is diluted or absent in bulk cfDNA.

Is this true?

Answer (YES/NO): YES